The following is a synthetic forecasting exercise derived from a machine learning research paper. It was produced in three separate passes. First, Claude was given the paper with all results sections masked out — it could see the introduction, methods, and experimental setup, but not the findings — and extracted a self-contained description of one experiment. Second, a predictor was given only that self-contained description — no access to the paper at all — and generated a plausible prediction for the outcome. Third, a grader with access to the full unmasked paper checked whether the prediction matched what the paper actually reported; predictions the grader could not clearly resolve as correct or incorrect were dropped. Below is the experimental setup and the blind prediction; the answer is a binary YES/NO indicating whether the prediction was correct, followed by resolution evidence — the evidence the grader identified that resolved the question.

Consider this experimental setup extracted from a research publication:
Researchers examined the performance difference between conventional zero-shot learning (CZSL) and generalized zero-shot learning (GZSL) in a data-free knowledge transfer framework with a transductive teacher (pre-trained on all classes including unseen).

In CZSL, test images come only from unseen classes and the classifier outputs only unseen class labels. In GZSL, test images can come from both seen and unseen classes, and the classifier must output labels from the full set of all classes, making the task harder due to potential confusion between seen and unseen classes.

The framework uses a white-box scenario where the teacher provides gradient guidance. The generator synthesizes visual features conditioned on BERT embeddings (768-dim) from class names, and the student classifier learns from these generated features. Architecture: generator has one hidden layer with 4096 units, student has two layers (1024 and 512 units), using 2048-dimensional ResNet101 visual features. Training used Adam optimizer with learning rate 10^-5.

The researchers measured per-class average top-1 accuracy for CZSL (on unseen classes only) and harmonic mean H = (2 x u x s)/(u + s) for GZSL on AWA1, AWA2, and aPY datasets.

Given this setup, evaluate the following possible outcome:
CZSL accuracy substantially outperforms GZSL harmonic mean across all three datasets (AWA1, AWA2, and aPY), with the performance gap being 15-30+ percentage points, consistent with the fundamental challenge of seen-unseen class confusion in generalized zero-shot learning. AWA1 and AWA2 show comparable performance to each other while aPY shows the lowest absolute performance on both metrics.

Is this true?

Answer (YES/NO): NO